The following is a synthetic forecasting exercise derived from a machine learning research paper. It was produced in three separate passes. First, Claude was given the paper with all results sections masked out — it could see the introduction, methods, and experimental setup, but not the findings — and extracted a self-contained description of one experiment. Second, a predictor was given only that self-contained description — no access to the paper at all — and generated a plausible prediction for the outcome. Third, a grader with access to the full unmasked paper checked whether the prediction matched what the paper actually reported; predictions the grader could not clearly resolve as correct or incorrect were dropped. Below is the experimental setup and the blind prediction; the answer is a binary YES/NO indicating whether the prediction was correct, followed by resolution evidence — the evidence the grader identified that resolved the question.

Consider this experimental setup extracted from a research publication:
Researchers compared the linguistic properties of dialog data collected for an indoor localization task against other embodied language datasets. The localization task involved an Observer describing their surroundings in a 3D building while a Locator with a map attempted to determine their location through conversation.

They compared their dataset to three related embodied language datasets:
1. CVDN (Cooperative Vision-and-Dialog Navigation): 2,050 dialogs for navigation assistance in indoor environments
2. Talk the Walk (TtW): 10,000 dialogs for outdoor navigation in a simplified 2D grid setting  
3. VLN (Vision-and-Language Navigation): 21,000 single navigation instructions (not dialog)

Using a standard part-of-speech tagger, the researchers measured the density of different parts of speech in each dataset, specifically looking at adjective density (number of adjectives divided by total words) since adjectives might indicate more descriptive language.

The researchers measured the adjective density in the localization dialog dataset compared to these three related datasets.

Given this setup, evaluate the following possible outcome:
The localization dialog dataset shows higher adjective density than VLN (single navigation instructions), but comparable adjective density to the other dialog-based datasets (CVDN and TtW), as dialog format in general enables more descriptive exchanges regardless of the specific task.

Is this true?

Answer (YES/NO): NO